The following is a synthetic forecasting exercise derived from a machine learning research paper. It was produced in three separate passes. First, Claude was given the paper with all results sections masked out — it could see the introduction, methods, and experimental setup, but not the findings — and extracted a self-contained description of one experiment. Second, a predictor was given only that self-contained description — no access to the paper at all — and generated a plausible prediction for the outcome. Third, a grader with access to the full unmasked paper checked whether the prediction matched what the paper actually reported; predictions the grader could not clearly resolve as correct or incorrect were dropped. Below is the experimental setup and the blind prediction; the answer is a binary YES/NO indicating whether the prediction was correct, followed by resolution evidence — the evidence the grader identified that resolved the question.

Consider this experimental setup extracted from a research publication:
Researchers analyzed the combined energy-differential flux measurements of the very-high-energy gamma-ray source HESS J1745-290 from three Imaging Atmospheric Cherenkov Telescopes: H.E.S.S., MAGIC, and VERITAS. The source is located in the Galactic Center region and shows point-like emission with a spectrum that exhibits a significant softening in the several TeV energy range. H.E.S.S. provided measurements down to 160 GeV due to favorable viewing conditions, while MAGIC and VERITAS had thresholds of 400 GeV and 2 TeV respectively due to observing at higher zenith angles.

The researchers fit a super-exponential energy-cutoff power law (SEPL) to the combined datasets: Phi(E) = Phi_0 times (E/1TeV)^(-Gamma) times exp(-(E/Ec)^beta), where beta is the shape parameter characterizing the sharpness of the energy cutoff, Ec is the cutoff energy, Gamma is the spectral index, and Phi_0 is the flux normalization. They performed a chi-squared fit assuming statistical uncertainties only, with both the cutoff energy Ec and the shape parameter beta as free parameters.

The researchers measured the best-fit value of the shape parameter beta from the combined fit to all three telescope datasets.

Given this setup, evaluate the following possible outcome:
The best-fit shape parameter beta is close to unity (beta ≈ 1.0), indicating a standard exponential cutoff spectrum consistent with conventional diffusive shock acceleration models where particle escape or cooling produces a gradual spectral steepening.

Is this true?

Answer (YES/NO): NO